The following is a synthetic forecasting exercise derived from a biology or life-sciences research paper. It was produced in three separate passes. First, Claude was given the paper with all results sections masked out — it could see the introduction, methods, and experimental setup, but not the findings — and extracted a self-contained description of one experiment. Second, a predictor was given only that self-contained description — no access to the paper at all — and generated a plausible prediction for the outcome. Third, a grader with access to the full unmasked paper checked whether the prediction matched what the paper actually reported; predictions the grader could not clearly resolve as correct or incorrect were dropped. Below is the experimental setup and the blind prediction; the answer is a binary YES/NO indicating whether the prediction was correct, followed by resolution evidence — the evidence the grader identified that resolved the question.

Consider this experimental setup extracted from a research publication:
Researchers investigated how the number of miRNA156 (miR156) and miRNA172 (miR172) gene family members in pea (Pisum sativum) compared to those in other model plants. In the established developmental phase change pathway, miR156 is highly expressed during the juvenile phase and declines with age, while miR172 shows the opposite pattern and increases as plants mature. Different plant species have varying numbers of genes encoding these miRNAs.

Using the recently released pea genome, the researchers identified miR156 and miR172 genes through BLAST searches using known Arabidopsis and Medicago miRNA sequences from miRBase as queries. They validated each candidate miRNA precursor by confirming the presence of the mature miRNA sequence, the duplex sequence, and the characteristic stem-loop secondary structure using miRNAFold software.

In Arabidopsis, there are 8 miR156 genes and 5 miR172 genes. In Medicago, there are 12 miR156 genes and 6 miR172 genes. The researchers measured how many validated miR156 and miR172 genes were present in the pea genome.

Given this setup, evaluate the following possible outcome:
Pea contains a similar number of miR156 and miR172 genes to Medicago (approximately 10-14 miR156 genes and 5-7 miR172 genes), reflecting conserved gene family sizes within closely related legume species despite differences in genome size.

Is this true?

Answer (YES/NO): NO